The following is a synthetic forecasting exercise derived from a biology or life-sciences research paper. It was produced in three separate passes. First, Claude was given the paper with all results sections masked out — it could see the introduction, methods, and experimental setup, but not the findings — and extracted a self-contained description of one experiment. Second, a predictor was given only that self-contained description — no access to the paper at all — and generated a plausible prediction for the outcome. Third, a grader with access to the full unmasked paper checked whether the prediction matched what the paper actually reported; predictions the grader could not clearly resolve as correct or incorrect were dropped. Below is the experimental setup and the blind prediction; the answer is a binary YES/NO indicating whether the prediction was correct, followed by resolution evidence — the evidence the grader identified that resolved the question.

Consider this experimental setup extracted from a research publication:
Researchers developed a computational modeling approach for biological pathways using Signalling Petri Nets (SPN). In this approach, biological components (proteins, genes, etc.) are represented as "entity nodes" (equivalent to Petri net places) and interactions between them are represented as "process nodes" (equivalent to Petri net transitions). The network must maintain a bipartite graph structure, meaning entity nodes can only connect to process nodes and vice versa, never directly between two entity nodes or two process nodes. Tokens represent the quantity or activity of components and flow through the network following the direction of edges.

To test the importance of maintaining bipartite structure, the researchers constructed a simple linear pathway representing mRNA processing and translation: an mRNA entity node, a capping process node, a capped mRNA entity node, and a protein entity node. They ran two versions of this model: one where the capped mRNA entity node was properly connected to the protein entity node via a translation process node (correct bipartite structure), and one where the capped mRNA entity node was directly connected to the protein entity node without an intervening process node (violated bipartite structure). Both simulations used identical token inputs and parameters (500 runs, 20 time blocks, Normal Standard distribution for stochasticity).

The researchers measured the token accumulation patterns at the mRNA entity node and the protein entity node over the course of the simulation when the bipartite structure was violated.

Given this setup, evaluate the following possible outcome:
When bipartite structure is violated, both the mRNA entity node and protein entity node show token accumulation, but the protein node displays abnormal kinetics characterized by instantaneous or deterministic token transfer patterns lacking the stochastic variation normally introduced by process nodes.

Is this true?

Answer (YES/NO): NO